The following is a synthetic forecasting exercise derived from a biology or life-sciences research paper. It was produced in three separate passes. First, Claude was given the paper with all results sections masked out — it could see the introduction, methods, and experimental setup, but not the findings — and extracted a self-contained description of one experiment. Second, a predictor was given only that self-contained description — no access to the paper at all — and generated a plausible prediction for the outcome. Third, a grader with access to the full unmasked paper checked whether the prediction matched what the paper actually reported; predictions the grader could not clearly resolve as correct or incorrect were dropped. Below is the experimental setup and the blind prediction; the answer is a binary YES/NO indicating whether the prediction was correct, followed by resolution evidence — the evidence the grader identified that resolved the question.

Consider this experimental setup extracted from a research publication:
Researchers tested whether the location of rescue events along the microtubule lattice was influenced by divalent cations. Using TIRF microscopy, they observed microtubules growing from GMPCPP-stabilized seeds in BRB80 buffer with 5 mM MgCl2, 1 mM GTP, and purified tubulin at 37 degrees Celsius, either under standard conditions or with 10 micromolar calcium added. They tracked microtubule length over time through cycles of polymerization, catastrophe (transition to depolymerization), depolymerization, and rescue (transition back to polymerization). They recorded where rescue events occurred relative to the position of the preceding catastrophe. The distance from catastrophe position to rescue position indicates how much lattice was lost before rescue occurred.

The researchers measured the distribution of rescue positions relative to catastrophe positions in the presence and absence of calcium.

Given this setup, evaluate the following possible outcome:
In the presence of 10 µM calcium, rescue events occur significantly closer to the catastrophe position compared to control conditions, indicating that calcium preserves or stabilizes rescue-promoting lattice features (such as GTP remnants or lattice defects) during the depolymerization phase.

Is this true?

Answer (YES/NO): NO